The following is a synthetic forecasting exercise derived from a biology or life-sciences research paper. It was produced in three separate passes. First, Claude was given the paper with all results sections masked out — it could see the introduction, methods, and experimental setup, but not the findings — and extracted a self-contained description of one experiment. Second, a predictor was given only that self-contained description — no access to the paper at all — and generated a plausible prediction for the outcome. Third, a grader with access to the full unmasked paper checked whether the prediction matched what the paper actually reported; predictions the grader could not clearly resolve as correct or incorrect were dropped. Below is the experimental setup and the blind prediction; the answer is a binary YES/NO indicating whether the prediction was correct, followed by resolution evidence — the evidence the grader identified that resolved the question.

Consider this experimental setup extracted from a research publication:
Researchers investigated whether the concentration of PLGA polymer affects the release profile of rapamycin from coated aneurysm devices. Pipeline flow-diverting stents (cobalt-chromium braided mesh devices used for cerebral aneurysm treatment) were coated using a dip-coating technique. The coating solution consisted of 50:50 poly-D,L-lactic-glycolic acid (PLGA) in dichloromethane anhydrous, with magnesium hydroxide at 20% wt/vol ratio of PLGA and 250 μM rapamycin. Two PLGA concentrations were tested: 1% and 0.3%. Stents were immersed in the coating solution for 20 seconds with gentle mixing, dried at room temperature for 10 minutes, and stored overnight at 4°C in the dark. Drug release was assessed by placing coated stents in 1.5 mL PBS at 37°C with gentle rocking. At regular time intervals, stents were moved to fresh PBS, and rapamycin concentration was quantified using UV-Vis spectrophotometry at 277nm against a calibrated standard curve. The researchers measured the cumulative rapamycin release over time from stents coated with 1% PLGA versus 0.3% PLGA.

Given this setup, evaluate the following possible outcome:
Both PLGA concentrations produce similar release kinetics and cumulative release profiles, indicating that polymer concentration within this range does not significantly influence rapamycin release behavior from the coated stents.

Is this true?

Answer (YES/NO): NO